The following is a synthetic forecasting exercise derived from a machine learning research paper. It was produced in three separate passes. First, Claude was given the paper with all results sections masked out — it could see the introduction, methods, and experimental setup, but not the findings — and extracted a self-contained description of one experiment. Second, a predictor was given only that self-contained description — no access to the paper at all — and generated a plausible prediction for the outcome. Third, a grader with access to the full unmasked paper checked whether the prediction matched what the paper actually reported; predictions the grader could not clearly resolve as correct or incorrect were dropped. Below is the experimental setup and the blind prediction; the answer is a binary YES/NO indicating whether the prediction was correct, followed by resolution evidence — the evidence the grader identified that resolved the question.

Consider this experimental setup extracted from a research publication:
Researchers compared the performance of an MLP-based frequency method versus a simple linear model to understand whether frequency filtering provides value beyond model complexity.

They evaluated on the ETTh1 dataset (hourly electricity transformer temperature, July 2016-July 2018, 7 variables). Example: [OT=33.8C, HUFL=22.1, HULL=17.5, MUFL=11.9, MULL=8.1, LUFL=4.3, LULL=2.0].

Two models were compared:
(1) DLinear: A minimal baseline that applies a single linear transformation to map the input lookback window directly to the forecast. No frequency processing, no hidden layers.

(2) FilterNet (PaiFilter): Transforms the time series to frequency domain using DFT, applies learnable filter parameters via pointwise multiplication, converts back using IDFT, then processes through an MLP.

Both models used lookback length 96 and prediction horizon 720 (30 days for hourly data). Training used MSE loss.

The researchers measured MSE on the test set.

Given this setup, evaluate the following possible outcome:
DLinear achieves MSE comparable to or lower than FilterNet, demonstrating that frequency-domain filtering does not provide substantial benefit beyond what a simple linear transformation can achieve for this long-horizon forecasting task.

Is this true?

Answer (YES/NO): NO